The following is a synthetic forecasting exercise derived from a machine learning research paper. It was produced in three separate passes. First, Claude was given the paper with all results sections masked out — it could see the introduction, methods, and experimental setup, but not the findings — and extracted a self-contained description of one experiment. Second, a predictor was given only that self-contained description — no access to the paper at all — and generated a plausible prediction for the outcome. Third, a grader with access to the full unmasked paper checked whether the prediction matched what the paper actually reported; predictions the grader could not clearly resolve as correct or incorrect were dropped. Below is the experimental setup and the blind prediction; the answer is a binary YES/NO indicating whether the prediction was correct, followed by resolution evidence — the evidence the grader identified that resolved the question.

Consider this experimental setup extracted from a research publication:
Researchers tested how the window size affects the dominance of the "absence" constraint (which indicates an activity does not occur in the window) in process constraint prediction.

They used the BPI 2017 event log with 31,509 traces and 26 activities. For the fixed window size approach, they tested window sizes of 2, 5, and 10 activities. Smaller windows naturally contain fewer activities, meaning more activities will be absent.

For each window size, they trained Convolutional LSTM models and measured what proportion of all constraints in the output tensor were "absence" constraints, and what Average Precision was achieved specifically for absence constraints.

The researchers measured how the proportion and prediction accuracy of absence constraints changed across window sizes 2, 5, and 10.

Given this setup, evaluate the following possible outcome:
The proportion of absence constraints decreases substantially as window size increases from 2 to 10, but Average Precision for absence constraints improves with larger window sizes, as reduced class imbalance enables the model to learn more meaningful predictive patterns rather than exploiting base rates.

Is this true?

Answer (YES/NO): NO